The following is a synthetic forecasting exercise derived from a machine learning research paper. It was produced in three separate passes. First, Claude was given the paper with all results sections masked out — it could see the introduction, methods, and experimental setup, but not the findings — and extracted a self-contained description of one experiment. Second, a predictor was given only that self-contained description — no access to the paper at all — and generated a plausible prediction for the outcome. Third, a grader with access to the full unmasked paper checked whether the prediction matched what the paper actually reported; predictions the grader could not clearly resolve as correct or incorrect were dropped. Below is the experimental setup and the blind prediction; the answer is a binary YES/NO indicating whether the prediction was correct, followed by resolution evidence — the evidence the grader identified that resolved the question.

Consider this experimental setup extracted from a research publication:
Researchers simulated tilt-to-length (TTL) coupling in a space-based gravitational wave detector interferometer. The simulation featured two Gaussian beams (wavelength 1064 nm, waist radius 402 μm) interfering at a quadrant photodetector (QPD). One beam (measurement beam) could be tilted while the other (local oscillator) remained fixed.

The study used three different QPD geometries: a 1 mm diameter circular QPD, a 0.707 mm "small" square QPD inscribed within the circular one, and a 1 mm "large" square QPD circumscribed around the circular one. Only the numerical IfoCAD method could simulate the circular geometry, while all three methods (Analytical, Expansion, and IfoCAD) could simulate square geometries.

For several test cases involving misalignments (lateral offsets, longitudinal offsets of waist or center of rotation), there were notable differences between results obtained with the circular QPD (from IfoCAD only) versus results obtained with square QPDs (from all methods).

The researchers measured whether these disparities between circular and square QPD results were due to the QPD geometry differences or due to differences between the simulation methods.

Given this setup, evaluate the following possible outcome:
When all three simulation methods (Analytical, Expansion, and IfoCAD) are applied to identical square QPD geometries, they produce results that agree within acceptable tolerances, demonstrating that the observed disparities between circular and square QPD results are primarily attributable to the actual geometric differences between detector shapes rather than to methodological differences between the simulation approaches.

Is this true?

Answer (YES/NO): YES